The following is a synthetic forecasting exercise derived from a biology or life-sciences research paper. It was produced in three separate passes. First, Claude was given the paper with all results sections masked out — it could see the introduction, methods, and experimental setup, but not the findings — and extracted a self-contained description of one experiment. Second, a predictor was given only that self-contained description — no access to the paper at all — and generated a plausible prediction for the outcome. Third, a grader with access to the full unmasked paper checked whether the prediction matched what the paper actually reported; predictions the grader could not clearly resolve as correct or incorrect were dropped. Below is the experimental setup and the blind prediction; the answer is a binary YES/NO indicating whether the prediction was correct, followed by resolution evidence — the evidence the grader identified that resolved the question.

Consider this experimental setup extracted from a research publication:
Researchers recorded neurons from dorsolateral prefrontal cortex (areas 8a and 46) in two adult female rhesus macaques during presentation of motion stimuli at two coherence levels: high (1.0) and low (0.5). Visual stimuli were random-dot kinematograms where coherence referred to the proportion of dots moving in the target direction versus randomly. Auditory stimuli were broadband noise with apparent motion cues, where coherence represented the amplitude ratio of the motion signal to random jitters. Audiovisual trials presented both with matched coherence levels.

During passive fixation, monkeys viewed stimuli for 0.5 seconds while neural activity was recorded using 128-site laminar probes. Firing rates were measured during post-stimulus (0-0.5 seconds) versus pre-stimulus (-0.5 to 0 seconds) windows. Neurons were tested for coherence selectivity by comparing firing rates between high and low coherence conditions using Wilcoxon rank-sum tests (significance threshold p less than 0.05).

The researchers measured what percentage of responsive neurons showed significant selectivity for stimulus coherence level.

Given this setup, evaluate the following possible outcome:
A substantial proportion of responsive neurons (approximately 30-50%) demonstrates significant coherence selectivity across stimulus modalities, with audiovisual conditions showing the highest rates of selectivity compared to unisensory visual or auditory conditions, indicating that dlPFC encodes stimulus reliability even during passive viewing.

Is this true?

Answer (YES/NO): NO